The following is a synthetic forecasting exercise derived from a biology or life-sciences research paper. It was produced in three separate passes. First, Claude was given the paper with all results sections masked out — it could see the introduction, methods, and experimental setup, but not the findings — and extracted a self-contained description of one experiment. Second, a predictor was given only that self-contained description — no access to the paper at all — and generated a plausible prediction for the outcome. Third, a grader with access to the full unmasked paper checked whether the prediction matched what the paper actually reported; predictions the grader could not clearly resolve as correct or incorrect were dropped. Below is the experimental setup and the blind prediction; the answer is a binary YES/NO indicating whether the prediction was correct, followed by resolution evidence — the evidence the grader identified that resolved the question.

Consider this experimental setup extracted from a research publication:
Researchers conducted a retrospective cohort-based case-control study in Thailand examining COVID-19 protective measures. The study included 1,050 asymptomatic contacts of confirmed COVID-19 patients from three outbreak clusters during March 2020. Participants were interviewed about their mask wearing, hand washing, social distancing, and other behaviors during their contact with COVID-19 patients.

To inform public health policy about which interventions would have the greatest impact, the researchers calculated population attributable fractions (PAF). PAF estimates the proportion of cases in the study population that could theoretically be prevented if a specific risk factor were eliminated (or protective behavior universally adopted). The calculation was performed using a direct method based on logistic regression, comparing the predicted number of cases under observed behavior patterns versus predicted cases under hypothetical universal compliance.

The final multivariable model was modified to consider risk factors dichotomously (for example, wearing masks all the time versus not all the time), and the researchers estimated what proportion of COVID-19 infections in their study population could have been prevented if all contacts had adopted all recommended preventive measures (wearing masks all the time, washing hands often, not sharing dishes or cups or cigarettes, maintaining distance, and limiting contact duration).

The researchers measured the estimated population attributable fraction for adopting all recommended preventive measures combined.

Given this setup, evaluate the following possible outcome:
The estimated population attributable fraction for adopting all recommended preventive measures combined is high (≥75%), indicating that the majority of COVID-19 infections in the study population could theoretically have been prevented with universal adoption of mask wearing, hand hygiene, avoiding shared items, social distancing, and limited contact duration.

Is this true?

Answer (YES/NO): YES